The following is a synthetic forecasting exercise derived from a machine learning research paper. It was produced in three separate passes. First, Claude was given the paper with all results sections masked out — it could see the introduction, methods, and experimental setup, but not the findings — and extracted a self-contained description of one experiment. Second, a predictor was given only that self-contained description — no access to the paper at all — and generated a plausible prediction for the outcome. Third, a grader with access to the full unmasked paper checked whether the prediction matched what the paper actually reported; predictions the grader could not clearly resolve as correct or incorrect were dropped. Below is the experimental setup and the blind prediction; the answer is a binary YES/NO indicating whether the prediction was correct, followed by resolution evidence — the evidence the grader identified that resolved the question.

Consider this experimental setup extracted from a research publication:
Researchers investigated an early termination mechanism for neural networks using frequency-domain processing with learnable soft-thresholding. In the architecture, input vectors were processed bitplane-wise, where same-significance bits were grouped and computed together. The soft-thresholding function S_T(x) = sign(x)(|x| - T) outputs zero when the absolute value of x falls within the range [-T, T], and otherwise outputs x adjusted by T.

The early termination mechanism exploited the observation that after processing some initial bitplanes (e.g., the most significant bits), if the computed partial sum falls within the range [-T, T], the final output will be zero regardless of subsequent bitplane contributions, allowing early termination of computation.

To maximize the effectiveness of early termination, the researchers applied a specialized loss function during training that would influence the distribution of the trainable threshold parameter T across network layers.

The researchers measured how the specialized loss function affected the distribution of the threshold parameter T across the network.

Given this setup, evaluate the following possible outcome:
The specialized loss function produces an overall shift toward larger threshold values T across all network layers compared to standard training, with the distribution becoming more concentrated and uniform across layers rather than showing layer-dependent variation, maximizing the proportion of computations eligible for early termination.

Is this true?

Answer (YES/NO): NO